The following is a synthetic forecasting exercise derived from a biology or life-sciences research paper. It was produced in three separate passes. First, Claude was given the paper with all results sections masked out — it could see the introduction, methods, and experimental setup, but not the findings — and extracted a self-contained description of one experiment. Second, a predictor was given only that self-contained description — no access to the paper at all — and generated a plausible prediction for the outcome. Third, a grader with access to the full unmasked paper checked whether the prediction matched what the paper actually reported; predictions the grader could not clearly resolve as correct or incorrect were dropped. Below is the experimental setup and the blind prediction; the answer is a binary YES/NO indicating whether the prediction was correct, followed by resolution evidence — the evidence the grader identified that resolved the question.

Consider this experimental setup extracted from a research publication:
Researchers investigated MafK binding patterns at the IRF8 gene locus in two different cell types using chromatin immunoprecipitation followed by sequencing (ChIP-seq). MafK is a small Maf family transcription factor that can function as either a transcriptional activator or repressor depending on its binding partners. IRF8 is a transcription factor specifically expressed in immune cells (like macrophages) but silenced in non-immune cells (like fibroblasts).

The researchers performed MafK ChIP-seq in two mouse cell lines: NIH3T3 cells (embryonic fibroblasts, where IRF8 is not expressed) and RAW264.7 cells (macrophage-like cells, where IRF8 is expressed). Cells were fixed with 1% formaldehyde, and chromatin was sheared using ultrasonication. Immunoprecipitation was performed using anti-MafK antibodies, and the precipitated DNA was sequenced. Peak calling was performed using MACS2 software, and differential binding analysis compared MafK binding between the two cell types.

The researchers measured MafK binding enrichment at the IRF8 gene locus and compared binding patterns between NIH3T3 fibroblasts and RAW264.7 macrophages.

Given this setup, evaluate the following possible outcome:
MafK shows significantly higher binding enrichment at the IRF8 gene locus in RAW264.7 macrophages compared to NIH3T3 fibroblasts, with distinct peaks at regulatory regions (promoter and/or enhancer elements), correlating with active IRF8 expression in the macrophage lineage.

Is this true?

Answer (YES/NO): YES